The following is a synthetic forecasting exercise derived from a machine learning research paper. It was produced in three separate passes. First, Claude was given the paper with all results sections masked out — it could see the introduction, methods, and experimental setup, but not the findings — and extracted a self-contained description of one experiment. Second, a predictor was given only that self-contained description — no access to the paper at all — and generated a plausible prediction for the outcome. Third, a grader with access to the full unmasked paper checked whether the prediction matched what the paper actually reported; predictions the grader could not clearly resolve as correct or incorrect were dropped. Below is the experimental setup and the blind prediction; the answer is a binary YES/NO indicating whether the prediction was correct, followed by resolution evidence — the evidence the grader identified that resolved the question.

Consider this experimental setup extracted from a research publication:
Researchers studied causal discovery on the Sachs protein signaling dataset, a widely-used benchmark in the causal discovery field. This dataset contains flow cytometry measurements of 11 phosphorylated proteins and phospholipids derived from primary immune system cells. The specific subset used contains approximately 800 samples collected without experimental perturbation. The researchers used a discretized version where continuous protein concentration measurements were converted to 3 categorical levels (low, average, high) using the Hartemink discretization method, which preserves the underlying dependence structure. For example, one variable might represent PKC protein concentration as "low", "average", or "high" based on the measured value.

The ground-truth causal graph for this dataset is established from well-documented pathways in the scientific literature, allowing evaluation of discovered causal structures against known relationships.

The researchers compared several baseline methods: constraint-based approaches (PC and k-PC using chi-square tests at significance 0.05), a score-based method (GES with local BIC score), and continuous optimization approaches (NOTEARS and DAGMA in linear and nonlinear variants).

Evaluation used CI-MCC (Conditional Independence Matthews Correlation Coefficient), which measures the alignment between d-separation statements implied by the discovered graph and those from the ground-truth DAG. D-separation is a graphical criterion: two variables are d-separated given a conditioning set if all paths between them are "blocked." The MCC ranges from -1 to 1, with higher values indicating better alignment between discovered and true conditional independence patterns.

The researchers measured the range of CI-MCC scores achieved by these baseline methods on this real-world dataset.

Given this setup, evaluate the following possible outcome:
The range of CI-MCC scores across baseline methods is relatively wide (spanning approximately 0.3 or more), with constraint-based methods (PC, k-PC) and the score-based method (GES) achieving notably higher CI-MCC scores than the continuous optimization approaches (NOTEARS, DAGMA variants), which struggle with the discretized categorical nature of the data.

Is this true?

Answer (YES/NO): NO